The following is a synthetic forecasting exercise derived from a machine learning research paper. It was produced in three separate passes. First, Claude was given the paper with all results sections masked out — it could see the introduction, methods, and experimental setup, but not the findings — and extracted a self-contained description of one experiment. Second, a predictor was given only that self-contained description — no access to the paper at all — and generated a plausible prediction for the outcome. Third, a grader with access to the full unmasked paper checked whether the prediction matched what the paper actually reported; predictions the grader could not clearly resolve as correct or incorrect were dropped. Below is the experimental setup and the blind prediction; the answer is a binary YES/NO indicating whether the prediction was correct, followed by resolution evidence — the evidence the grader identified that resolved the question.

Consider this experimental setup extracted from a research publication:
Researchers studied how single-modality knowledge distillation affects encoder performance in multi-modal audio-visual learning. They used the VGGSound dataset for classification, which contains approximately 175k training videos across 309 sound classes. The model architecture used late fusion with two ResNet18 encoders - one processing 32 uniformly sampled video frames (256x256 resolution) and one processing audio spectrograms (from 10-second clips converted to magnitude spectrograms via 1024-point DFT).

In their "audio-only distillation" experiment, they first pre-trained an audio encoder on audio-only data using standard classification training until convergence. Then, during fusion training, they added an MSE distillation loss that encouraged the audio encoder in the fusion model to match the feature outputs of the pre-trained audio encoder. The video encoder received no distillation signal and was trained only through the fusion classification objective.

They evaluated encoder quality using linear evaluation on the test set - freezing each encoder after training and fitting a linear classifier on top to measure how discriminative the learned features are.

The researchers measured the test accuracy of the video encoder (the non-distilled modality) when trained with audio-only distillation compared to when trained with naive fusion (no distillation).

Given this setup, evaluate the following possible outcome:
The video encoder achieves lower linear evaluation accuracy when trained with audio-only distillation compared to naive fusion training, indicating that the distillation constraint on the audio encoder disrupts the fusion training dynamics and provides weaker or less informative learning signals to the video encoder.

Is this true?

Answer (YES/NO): YES